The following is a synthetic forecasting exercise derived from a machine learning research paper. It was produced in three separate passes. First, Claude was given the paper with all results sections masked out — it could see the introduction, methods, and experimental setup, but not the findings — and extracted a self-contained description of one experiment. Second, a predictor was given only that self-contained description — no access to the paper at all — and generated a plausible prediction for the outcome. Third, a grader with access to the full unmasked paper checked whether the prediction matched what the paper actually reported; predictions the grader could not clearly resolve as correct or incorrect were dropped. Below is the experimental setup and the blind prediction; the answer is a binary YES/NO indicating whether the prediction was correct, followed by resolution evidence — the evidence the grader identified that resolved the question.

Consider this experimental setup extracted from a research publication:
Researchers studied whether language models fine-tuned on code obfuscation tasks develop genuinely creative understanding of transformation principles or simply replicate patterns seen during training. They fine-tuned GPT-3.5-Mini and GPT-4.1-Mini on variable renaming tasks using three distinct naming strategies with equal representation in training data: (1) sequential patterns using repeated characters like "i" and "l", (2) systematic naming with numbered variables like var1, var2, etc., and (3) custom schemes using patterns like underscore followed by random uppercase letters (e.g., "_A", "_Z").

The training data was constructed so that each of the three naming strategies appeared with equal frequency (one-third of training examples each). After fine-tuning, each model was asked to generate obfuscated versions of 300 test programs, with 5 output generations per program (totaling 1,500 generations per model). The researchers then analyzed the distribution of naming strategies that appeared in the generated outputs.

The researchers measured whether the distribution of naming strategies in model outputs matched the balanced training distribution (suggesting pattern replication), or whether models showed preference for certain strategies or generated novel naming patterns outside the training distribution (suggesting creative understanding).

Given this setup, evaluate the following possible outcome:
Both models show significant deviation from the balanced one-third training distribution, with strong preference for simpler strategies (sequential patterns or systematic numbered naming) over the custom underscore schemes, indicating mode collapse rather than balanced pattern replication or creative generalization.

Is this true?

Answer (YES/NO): NO